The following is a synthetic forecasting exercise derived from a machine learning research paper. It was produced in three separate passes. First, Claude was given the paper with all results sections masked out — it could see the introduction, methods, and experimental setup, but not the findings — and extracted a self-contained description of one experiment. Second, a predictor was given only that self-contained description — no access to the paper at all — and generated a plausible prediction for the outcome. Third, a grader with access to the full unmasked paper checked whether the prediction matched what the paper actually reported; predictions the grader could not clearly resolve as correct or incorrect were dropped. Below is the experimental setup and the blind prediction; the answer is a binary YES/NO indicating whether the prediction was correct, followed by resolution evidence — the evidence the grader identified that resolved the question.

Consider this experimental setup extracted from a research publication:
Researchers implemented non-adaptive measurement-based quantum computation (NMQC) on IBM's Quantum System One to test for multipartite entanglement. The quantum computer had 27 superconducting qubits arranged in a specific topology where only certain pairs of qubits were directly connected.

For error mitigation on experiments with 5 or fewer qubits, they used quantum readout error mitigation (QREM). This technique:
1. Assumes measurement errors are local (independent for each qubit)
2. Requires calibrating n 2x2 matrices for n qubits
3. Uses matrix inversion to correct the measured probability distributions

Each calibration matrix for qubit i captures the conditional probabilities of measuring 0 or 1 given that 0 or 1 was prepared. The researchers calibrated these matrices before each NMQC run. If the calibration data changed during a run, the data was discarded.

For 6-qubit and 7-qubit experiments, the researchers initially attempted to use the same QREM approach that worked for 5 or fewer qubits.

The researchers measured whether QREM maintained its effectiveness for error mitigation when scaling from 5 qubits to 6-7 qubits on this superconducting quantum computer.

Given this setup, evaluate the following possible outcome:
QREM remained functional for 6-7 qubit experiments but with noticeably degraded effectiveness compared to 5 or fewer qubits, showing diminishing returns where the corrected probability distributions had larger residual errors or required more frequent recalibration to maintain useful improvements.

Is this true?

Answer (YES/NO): NO